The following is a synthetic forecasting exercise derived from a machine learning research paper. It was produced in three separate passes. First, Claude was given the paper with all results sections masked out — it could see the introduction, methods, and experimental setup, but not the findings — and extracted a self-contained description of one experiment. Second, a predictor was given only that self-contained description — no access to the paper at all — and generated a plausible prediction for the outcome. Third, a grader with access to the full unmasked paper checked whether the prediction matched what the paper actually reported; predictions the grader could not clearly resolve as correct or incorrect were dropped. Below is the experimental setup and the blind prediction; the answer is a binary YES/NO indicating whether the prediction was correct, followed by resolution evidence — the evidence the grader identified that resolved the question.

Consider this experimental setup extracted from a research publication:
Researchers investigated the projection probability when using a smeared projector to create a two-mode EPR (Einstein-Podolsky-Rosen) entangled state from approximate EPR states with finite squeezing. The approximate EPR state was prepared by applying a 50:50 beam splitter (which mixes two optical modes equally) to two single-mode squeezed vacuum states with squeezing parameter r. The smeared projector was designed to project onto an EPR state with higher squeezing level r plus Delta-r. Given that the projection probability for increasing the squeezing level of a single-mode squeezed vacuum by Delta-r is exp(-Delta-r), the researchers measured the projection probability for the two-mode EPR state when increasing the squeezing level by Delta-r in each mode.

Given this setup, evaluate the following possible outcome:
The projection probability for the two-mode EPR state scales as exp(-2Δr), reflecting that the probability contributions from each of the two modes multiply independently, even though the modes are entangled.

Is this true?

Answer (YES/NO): YES